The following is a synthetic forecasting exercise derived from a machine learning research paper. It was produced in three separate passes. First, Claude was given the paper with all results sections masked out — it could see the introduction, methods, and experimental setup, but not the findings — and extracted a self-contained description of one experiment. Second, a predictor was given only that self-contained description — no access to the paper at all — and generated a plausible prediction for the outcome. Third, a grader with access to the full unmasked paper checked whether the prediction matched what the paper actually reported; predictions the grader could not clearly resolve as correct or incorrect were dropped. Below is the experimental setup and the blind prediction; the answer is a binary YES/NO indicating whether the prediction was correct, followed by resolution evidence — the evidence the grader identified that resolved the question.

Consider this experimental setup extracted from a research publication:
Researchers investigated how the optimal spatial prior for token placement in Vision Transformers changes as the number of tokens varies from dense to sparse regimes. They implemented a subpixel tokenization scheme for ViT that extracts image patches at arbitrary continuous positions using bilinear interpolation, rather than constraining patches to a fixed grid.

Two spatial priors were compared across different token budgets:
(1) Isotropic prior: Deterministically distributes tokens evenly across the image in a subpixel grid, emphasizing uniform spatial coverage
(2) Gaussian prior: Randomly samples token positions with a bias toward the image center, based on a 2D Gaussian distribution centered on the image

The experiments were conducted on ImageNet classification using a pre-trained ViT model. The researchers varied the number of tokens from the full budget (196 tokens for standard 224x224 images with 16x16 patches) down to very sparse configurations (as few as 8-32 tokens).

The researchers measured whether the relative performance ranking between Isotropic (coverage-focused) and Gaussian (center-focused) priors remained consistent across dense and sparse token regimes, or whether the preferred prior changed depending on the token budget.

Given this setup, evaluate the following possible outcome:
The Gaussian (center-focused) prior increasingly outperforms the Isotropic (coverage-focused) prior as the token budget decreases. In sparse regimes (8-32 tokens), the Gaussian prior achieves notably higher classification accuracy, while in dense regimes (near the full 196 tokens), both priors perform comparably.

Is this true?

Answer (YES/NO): NO